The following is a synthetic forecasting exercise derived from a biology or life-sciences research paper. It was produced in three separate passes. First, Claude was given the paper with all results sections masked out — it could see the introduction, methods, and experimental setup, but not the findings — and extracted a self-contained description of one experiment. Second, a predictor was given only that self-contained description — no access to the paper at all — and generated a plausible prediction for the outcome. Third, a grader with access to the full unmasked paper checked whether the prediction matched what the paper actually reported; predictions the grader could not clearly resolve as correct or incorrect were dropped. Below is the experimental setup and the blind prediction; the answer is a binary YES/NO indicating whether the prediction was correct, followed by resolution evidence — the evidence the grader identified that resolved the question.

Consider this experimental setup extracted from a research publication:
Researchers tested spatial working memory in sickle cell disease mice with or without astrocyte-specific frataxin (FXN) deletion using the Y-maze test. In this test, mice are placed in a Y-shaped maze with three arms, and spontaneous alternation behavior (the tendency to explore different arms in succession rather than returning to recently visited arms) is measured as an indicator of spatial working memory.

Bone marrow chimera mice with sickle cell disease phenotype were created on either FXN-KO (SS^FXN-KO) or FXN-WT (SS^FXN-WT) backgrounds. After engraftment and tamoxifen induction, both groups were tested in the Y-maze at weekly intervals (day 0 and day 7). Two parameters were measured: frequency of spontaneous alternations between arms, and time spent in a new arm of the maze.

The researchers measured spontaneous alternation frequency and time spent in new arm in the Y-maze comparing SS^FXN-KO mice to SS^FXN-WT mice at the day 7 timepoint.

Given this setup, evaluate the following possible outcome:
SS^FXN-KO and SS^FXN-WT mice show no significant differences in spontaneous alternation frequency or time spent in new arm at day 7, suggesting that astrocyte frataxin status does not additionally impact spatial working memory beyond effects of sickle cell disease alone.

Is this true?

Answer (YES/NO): NO